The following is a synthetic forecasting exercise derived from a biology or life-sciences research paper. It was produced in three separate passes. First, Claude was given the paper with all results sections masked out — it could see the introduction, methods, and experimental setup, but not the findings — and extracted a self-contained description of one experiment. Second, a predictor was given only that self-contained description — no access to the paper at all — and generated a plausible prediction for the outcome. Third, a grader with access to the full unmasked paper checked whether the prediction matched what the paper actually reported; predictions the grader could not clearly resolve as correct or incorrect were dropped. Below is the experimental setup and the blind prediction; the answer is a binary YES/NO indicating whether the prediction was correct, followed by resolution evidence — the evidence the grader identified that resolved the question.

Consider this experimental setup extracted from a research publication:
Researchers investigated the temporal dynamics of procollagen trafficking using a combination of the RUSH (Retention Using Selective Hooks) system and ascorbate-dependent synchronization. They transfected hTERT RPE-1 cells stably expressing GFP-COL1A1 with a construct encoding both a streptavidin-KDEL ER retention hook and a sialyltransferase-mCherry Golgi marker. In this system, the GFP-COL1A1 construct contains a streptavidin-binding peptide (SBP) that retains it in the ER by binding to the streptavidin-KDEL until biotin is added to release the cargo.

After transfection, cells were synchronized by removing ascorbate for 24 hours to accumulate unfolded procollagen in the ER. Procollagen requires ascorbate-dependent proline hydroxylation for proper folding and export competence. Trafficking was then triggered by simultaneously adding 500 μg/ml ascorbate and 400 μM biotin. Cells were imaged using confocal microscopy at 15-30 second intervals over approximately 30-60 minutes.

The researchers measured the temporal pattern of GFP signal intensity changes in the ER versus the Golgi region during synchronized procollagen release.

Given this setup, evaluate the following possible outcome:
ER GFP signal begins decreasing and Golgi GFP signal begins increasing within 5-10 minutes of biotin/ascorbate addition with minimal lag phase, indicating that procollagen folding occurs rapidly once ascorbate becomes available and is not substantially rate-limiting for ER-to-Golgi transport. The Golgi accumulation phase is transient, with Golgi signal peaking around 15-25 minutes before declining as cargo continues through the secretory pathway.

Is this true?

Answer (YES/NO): NO